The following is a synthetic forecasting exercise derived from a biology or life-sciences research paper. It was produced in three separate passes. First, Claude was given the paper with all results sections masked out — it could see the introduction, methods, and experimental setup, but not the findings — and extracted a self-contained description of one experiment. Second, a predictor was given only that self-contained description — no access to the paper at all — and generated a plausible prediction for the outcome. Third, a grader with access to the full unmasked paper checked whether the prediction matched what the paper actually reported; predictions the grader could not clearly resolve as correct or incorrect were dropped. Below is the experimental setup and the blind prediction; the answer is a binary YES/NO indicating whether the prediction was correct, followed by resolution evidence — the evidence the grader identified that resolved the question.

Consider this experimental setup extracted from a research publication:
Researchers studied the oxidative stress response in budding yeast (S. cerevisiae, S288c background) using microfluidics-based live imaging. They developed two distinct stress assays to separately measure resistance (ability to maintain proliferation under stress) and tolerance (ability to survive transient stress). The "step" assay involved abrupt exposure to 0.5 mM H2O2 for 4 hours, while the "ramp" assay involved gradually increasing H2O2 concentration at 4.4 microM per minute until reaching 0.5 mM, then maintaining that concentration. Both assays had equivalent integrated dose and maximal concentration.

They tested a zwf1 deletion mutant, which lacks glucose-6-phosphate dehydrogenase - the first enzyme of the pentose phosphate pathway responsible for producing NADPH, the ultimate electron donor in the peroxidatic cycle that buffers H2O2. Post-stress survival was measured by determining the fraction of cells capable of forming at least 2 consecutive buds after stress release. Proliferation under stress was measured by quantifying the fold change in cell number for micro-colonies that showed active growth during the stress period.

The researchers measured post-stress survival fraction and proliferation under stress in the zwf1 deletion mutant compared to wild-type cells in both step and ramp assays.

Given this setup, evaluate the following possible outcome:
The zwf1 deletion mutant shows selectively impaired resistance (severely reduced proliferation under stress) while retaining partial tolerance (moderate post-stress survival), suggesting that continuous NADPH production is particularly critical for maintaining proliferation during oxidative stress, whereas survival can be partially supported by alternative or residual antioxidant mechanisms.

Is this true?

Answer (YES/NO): NO